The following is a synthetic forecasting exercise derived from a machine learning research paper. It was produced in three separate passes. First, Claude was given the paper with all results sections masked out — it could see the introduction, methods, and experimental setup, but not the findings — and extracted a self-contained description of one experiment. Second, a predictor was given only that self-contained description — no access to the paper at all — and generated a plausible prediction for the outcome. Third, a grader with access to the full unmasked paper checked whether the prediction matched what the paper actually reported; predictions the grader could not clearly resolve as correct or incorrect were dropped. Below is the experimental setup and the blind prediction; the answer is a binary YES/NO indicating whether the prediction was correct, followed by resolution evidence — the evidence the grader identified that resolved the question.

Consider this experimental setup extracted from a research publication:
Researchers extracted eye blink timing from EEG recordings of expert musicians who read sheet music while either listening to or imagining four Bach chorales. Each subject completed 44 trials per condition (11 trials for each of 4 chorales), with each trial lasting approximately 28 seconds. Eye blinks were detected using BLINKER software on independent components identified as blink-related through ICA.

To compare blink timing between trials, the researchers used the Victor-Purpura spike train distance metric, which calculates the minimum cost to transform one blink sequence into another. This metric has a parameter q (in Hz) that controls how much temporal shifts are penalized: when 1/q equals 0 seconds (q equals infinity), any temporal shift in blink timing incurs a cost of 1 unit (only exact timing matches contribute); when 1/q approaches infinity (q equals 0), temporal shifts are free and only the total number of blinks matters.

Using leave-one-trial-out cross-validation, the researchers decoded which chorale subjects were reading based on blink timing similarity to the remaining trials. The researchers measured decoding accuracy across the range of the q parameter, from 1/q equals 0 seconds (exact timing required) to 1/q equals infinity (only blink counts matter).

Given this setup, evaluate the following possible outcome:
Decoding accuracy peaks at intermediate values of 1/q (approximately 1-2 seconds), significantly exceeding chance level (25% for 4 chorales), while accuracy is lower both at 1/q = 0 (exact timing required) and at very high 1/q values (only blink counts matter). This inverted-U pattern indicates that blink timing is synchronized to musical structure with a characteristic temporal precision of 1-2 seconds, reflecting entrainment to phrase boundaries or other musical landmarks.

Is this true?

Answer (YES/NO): NO